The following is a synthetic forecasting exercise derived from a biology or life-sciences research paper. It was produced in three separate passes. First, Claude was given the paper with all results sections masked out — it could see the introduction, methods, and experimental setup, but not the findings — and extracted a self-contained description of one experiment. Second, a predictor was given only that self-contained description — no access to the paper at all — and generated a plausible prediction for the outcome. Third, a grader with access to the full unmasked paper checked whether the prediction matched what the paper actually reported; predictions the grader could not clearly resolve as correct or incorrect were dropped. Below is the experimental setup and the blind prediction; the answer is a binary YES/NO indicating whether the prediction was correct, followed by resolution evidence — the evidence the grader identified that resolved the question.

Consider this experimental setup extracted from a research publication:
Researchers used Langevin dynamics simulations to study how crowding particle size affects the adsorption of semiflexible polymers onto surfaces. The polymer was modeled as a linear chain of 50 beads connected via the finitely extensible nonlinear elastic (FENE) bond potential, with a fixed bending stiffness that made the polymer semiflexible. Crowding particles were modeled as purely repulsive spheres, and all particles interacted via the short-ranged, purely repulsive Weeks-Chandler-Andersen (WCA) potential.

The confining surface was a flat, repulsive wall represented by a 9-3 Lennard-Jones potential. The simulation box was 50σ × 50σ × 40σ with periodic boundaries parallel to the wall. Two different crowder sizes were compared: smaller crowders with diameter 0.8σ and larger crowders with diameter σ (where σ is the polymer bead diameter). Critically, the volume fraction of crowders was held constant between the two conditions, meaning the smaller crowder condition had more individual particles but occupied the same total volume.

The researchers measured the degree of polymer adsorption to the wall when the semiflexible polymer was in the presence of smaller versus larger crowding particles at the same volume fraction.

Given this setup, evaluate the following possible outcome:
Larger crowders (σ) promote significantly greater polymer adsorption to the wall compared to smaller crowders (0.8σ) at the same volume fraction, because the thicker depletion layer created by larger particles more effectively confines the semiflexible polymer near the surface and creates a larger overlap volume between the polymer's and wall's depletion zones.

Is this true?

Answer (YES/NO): NO